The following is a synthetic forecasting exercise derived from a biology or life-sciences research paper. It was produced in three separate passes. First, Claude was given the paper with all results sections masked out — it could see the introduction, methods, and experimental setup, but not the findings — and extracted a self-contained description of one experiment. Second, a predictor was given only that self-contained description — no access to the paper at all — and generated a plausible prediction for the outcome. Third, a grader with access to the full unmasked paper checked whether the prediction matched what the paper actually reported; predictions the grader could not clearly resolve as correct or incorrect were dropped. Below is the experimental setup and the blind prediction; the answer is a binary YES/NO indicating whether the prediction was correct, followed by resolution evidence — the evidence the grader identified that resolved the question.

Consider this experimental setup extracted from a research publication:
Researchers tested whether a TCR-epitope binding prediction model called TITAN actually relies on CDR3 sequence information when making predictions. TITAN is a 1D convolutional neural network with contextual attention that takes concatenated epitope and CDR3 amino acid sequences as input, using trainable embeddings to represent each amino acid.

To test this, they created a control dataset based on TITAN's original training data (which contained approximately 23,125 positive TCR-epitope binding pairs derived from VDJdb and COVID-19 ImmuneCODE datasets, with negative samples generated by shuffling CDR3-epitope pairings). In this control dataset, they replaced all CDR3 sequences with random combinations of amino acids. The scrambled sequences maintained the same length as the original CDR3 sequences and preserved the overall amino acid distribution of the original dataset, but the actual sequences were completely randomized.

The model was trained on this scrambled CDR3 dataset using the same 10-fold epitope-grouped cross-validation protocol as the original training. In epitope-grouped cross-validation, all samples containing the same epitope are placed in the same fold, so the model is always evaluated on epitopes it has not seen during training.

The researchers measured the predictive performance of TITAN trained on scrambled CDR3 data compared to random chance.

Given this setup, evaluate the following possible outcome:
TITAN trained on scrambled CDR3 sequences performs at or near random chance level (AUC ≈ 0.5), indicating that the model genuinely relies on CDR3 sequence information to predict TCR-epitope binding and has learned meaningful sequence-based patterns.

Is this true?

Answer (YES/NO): NO